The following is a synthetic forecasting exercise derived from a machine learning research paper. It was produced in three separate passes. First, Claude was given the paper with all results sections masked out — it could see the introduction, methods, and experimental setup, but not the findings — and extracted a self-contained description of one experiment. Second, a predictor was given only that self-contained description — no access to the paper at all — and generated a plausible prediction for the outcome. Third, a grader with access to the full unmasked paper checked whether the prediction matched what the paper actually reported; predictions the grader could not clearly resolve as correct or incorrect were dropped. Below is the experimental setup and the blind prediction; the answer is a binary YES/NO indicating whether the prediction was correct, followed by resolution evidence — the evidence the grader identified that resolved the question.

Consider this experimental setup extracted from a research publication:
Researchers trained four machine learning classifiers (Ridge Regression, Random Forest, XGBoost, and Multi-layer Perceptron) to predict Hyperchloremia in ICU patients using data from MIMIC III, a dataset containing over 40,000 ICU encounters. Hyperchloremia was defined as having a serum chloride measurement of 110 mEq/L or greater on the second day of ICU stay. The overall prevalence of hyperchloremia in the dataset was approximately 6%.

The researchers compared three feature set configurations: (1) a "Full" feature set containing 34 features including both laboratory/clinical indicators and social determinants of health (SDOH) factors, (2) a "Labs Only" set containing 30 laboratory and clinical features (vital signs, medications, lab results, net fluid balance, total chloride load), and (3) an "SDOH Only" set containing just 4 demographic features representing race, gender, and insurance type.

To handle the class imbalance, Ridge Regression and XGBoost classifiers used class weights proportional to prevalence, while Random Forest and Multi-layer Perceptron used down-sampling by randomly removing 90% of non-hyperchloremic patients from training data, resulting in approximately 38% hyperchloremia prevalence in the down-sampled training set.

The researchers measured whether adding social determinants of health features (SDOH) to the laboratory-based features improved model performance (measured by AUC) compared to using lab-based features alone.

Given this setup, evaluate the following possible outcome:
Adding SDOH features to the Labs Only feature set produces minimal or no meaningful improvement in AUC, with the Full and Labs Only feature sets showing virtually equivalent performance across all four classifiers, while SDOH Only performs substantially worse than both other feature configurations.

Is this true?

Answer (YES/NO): NO